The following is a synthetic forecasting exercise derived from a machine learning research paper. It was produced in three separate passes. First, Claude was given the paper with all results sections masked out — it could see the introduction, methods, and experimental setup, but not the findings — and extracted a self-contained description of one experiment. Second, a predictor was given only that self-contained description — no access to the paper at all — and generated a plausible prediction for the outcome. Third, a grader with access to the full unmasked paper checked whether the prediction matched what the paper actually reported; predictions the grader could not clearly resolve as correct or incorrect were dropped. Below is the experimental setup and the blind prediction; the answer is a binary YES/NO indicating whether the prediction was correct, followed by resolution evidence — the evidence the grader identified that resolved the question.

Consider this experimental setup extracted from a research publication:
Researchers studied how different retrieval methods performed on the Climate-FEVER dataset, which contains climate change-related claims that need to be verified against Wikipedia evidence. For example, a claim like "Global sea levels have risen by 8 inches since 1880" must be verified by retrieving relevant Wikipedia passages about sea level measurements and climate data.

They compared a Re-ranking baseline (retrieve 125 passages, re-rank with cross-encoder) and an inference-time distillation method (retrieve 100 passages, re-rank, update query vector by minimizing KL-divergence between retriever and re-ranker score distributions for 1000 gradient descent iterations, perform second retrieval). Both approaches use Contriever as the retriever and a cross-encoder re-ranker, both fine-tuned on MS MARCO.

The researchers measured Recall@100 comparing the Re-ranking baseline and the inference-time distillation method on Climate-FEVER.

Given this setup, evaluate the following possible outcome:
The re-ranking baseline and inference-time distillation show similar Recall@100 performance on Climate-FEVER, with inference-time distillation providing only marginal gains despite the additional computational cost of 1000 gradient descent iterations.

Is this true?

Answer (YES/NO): NO